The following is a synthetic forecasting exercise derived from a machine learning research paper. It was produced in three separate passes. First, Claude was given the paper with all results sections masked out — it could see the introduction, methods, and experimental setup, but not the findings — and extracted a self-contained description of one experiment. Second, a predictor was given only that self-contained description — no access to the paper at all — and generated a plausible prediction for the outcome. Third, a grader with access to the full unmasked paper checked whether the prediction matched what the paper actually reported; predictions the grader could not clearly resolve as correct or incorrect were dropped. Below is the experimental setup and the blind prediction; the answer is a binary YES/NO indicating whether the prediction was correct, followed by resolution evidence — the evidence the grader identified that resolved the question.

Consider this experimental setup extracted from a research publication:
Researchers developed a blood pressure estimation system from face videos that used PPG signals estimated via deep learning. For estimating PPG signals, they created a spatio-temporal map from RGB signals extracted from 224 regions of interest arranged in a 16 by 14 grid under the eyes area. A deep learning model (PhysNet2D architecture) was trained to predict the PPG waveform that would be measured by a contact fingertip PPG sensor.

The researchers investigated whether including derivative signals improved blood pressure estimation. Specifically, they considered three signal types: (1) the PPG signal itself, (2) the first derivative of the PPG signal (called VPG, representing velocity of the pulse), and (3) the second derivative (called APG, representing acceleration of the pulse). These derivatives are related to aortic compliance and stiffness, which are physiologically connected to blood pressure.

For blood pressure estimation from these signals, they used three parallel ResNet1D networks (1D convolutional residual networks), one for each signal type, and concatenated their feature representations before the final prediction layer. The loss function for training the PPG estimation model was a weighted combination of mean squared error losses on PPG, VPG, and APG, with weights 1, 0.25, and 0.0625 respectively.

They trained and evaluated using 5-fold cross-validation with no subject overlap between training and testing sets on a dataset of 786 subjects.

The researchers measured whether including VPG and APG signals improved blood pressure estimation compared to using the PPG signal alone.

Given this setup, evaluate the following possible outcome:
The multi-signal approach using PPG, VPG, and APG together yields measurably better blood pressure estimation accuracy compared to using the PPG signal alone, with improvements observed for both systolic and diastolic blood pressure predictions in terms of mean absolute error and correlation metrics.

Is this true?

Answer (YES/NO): YES